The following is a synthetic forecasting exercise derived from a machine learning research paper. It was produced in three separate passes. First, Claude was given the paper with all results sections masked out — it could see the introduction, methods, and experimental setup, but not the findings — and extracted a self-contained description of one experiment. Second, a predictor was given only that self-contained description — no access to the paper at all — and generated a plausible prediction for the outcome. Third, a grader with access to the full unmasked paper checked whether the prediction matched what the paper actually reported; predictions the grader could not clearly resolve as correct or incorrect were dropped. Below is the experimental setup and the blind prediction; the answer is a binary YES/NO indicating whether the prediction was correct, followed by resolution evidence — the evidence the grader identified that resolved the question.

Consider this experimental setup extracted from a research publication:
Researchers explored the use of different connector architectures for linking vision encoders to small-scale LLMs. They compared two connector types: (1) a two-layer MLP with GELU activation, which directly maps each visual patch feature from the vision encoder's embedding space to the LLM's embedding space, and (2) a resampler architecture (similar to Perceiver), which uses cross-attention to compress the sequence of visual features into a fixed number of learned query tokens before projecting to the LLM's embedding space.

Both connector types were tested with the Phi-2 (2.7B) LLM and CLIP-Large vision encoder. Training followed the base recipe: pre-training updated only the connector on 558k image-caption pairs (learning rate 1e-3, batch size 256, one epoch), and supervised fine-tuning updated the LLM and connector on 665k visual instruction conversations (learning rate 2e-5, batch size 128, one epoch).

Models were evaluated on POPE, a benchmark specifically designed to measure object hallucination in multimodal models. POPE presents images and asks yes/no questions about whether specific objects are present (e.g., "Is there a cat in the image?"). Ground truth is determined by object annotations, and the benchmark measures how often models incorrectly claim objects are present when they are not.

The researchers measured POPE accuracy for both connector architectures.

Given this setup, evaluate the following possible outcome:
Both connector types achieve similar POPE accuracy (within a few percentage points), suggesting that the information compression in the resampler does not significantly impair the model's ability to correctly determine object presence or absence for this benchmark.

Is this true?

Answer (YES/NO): NO